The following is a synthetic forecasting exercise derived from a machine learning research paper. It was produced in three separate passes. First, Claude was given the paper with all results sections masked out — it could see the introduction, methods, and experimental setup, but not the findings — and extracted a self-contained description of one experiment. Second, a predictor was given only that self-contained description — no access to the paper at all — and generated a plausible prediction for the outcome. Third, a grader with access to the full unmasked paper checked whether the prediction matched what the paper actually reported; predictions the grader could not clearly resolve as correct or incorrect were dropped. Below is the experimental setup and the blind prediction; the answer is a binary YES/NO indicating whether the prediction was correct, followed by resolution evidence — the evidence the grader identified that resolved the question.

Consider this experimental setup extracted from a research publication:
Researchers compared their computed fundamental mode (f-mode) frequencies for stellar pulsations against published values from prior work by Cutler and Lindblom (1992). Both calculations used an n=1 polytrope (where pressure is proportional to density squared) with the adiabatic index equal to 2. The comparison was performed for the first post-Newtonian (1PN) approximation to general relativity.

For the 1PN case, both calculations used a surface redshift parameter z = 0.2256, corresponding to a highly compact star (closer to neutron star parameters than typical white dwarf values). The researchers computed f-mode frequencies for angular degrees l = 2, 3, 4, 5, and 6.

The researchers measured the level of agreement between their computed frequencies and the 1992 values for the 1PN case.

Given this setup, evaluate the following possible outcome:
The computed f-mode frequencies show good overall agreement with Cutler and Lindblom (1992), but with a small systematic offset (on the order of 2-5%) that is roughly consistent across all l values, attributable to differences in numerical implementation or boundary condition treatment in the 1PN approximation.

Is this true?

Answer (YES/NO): NO